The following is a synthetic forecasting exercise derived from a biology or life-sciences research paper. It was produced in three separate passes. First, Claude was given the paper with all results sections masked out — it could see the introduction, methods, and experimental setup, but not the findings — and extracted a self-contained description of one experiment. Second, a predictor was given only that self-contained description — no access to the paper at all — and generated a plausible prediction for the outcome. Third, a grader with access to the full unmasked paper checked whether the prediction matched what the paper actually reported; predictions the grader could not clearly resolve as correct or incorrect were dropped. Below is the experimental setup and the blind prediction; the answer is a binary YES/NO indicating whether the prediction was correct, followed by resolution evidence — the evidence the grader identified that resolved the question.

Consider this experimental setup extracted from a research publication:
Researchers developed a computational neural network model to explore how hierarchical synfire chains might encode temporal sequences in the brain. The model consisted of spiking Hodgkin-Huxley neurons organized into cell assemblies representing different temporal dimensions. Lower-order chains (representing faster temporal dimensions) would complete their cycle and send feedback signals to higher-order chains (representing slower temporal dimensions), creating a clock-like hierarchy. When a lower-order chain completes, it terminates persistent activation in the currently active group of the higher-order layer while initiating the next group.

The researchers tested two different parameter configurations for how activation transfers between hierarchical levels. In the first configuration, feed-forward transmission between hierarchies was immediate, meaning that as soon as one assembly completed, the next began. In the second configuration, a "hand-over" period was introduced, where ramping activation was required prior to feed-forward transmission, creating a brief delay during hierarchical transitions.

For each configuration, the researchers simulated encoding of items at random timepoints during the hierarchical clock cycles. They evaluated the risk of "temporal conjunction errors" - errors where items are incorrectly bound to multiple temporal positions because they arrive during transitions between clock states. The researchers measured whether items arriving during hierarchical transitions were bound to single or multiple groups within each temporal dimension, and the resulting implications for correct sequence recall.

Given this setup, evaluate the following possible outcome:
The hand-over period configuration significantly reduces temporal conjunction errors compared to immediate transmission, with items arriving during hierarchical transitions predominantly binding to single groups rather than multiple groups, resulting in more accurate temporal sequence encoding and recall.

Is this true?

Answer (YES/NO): NO